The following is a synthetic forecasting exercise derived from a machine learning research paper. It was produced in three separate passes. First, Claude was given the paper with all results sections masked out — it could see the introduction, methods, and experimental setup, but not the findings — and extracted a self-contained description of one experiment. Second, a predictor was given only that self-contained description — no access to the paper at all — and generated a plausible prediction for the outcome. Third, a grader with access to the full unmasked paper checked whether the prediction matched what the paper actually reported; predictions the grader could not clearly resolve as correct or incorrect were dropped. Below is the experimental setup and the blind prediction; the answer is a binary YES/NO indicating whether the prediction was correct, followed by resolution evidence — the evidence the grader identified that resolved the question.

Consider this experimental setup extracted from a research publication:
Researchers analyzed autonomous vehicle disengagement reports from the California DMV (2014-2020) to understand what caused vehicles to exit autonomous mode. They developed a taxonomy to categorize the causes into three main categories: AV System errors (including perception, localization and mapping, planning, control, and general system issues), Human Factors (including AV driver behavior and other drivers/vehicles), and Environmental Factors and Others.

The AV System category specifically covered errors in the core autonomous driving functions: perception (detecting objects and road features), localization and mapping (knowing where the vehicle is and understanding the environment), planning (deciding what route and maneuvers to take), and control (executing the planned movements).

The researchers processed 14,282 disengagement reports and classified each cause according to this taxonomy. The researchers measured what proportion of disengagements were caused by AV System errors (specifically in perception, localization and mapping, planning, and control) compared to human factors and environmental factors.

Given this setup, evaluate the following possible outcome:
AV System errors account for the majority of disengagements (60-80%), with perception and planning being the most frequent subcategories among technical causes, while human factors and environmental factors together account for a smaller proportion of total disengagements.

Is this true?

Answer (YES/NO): NO